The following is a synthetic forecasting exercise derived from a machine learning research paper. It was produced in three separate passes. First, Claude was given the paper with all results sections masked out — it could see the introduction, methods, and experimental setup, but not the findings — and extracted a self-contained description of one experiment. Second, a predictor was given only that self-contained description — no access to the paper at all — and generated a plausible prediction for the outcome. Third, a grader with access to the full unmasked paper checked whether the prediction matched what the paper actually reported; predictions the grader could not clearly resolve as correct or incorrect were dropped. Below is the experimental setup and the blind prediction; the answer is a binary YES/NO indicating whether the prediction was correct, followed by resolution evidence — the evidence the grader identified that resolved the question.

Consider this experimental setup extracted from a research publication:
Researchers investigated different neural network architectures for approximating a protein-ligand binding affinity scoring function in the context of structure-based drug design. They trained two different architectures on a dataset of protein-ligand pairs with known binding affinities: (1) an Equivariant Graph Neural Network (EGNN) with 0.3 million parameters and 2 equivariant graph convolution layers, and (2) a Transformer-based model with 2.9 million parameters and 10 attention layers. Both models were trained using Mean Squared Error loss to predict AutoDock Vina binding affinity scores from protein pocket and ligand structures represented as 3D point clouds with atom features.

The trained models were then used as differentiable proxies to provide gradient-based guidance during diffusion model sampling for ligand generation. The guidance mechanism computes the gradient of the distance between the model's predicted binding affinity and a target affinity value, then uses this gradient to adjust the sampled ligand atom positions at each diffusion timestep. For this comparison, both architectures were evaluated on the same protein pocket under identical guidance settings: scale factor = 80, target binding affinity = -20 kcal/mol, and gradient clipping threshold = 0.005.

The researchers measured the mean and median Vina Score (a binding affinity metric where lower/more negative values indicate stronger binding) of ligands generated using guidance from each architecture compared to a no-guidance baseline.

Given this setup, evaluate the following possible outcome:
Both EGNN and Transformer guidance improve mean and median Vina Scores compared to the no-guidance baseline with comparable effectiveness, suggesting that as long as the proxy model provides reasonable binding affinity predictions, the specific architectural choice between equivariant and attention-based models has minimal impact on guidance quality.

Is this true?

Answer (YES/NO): NO